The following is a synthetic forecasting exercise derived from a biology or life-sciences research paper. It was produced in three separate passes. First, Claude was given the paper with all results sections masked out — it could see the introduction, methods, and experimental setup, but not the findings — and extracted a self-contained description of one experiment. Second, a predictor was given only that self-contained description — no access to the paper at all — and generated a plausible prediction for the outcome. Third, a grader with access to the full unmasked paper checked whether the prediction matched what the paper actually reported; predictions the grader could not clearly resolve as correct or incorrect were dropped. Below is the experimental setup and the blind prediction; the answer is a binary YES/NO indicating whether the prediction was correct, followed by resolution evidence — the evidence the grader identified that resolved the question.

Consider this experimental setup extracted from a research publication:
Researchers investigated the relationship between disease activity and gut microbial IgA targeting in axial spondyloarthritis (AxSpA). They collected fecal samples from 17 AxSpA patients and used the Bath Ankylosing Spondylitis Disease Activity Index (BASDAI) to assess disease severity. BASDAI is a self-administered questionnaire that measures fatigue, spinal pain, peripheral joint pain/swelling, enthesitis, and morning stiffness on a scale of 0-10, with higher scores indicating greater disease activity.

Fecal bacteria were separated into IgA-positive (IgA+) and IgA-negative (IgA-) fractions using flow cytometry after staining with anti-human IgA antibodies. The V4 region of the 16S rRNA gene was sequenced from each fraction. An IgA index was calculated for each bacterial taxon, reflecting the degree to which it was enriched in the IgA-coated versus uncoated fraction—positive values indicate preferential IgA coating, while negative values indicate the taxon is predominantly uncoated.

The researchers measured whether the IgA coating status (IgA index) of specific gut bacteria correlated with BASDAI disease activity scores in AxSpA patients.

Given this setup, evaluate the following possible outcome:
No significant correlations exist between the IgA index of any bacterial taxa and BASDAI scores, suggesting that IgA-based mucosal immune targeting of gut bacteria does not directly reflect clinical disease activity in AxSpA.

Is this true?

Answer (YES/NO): NO